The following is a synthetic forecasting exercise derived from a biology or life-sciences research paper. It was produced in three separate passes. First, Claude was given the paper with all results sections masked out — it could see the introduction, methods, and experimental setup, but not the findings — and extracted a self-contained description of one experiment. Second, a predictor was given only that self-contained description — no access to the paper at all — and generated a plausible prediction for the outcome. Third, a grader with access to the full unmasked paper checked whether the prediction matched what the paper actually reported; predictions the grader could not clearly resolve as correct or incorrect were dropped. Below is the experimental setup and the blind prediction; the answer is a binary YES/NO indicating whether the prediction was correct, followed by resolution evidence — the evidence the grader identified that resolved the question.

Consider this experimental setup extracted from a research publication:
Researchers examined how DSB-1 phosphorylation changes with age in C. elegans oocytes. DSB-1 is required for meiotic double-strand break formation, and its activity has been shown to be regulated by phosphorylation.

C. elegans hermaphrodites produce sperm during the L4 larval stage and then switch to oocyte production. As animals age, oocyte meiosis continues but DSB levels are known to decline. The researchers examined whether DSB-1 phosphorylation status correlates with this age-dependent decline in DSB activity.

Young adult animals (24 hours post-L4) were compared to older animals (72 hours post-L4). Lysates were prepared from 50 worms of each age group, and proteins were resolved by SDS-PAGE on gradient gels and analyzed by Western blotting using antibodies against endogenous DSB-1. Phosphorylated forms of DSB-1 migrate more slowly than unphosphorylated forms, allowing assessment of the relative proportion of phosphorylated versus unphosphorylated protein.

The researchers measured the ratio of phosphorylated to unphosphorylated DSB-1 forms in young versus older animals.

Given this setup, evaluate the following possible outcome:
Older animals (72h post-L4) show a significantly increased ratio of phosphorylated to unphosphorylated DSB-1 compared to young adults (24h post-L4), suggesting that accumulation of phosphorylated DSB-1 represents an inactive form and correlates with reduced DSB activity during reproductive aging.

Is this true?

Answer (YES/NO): YES